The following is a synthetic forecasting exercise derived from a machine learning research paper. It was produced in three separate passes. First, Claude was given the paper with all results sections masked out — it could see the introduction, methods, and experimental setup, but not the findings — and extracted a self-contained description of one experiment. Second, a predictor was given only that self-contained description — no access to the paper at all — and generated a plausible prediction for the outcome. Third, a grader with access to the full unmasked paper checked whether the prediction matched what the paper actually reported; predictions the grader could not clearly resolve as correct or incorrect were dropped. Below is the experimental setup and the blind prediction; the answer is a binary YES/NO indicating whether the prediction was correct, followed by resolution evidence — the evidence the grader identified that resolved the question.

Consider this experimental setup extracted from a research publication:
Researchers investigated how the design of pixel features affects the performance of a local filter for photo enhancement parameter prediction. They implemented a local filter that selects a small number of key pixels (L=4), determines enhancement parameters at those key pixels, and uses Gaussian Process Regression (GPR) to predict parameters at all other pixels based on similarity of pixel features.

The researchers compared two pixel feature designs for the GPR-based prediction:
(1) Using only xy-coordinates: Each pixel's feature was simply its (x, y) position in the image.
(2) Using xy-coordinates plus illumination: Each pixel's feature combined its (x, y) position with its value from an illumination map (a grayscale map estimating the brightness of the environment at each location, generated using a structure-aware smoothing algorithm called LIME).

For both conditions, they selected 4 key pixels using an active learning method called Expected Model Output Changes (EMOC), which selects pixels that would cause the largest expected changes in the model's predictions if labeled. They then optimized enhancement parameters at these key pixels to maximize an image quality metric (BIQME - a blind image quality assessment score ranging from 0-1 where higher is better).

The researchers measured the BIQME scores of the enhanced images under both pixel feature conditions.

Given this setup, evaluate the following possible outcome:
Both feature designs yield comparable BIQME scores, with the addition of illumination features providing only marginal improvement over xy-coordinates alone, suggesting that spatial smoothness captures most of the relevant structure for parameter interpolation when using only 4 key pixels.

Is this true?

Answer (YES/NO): NO